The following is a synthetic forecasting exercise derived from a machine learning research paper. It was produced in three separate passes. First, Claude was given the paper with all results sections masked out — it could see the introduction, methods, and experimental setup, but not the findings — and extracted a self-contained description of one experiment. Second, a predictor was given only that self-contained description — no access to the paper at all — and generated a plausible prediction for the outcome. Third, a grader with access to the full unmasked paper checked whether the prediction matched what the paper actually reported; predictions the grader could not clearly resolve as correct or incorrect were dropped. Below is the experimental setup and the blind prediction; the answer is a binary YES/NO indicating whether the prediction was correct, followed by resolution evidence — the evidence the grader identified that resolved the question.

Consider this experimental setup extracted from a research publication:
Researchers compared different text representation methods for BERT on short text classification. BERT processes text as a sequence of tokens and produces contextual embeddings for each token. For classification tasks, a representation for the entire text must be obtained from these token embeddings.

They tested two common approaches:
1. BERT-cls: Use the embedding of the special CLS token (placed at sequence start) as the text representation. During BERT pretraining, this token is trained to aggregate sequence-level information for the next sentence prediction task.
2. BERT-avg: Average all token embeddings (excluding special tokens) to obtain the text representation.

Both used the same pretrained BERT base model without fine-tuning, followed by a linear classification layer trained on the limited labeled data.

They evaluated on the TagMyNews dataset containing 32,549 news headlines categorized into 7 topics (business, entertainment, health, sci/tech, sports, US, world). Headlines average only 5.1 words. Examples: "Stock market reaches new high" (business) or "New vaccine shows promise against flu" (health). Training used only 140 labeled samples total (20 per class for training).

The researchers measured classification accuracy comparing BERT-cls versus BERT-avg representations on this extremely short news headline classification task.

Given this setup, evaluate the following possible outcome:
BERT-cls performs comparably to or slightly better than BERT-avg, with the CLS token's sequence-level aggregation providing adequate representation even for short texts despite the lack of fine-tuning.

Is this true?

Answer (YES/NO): YES